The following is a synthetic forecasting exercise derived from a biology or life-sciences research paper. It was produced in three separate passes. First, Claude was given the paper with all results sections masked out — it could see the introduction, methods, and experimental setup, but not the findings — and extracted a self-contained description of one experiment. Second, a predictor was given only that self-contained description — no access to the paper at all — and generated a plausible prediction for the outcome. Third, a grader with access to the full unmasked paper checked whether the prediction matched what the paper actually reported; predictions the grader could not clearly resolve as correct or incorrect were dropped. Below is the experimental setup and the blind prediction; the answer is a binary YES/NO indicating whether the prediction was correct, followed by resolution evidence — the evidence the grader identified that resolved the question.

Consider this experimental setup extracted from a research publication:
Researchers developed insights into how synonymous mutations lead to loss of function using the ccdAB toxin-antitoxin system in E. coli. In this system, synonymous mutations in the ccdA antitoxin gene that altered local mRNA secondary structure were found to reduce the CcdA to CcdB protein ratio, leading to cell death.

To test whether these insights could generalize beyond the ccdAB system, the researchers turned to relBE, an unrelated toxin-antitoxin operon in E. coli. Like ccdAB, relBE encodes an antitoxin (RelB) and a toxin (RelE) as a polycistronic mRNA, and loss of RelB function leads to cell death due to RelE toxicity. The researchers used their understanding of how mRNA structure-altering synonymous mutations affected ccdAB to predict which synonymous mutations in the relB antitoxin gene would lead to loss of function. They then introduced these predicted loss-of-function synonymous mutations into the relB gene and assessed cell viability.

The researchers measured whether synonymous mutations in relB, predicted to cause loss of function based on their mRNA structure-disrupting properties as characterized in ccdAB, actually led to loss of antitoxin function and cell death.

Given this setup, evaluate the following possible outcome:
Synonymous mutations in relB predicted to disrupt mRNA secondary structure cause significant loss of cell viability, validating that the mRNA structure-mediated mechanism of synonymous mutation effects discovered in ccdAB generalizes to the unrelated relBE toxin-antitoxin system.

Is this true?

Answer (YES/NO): YES